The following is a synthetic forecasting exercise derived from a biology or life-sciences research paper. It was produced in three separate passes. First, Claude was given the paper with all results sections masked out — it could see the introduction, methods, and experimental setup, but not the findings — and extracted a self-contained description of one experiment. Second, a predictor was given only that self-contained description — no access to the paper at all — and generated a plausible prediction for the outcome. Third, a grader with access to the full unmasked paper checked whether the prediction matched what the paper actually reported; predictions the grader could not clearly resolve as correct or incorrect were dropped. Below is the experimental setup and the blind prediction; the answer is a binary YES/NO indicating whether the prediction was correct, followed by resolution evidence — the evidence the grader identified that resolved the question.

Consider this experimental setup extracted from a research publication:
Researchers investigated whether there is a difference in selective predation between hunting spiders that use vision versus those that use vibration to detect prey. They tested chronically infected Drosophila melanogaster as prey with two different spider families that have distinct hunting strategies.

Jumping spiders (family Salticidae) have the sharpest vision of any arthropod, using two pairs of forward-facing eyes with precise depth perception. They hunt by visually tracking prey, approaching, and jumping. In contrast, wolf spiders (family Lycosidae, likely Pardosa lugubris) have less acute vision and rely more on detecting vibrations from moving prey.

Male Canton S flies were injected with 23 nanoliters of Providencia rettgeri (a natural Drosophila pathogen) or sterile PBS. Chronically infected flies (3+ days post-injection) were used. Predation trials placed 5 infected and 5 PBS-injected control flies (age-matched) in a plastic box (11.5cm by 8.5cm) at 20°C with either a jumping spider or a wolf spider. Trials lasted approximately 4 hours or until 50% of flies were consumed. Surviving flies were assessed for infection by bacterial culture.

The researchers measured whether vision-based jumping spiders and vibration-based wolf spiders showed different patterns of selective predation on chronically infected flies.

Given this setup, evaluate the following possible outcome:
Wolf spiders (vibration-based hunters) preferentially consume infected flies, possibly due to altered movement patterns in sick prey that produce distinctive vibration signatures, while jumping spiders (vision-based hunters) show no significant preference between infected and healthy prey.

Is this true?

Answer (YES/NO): NO